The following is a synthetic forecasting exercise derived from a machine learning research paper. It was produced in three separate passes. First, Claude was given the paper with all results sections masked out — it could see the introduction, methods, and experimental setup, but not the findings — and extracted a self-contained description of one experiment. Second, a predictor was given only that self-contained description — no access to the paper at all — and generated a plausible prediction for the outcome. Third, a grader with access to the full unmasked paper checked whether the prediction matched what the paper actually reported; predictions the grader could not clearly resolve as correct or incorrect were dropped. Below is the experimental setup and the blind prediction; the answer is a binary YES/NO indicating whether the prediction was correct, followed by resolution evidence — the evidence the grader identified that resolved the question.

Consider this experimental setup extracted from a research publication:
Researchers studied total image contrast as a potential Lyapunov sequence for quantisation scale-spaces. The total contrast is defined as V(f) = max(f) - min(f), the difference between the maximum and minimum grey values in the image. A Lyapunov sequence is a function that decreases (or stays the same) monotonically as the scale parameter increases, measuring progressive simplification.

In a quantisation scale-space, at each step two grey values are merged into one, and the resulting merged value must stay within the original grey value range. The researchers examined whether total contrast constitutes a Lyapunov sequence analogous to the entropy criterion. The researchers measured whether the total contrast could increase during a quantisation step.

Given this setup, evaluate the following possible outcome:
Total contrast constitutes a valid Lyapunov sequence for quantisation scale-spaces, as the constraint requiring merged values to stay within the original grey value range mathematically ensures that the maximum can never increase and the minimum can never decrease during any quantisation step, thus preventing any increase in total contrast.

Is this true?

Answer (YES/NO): YES